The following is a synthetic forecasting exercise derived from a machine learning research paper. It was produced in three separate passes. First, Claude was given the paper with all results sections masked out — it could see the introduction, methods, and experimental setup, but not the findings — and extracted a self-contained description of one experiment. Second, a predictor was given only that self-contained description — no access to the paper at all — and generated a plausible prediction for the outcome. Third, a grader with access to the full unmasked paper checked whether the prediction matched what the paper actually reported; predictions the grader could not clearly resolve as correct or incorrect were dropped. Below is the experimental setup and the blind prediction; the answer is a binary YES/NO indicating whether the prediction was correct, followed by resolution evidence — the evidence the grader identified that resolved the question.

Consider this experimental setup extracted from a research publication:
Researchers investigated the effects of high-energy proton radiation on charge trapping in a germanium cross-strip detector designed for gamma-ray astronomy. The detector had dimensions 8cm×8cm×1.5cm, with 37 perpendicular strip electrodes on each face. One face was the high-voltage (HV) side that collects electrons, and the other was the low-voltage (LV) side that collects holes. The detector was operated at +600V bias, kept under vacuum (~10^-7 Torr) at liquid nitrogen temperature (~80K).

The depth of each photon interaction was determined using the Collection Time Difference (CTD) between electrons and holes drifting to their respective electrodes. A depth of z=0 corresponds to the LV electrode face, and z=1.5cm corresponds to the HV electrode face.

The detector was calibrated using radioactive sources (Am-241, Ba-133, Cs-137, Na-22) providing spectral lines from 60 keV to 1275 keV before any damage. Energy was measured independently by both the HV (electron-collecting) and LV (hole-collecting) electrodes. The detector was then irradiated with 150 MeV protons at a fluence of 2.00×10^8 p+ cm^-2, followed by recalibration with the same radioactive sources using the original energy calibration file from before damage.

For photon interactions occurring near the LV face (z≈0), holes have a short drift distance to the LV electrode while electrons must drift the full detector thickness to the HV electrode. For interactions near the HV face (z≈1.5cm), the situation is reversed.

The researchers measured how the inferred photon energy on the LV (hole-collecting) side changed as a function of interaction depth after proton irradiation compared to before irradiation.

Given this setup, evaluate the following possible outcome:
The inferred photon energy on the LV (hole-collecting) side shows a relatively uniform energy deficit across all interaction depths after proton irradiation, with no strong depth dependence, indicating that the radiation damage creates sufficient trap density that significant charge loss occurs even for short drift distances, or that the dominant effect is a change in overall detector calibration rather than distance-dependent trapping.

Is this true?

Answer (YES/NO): NO